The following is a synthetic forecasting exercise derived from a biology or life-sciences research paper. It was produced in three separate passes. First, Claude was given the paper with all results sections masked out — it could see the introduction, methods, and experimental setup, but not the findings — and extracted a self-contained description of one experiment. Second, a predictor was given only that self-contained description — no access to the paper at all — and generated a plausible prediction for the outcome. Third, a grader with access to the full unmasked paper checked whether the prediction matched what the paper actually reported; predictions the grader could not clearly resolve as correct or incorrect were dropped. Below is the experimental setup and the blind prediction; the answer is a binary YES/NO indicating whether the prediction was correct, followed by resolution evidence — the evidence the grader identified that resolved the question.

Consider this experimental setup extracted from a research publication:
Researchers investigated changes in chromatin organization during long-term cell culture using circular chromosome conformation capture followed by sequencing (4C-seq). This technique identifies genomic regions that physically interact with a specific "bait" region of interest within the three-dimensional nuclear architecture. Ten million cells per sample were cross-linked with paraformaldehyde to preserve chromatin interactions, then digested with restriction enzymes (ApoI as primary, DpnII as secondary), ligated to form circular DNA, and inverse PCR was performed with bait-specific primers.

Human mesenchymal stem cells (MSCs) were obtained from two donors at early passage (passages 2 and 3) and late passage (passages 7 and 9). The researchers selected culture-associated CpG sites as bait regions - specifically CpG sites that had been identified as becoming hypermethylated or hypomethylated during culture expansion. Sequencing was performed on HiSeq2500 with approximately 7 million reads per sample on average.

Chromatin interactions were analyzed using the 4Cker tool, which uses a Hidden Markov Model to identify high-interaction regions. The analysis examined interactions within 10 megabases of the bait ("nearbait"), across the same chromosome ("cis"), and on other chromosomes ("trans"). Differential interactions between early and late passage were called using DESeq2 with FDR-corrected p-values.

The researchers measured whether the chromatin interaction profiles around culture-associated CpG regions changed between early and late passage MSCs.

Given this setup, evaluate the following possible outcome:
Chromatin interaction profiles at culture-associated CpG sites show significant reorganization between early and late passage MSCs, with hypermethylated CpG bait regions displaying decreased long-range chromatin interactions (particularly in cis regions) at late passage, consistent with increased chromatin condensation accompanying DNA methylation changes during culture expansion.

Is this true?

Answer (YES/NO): NO